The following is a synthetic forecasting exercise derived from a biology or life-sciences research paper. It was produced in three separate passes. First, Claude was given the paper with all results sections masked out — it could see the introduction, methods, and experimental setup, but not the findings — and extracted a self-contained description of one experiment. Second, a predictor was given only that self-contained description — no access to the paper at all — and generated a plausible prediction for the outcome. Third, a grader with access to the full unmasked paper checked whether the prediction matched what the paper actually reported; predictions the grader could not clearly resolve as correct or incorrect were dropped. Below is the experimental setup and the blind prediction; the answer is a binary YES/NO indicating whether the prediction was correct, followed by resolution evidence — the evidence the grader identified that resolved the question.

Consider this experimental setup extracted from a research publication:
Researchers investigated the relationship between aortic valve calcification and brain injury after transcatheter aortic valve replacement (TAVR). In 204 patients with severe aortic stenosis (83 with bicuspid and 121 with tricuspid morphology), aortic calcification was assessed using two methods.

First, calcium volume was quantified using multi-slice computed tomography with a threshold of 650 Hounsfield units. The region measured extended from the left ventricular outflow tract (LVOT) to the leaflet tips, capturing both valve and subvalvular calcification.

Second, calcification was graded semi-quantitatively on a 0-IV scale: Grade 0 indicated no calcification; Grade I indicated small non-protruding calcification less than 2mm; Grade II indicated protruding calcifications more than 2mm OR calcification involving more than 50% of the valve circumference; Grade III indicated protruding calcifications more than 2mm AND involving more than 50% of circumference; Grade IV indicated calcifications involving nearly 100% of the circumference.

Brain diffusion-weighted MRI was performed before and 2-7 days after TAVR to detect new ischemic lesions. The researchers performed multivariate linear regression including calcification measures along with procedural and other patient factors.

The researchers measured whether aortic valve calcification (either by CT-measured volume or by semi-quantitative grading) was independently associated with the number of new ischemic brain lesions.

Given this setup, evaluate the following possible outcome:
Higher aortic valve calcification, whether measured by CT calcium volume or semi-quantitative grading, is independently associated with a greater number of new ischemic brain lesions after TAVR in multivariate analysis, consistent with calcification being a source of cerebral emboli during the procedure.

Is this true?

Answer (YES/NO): NO